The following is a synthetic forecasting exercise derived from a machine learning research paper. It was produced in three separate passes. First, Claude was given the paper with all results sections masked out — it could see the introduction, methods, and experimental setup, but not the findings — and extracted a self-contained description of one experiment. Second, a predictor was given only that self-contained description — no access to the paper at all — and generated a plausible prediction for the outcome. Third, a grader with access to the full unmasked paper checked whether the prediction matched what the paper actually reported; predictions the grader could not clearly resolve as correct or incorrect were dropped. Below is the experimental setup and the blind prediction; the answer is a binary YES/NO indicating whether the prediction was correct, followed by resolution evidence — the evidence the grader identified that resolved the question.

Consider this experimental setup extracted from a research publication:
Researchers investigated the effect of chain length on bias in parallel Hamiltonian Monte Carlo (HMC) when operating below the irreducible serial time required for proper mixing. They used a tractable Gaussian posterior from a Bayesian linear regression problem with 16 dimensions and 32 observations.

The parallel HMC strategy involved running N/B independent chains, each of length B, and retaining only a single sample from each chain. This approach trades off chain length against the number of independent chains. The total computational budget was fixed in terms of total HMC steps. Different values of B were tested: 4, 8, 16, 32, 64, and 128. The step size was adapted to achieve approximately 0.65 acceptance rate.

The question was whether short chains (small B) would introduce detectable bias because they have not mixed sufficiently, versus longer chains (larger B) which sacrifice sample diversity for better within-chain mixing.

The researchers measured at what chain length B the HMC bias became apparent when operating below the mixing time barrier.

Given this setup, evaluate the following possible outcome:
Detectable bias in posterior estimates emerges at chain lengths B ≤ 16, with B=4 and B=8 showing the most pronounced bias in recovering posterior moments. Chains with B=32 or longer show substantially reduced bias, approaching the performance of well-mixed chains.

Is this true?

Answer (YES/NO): NO